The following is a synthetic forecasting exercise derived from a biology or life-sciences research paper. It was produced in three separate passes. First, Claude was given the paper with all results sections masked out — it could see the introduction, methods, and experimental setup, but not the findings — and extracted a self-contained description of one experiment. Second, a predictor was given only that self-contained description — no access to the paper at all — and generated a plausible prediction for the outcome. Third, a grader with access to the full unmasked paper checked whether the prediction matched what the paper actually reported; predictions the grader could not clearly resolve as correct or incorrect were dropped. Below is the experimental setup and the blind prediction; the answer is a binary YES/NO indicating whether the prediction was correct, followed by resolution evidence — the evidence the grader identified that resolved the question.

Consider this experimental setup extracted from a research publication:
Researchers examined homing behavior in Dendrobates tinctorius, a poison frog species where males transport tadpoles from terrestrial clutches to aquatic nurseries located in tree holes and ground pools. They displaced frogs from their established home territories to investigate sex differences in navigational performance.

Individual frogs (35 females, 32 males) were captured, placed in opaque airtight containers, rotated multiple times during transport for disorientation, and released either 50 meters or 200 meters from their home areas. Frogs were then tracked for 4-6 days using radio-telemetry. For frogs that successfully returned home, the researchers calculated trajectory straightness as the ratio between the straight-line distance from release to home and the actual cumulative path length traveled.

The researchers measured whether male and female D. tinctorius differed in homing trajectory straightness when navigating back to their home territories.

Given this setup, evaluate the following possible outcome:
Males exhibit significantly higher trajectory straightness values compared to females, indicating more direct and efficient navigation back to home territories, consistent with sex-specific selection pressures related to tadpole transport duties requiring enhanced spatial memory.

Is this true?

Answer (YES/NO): NO